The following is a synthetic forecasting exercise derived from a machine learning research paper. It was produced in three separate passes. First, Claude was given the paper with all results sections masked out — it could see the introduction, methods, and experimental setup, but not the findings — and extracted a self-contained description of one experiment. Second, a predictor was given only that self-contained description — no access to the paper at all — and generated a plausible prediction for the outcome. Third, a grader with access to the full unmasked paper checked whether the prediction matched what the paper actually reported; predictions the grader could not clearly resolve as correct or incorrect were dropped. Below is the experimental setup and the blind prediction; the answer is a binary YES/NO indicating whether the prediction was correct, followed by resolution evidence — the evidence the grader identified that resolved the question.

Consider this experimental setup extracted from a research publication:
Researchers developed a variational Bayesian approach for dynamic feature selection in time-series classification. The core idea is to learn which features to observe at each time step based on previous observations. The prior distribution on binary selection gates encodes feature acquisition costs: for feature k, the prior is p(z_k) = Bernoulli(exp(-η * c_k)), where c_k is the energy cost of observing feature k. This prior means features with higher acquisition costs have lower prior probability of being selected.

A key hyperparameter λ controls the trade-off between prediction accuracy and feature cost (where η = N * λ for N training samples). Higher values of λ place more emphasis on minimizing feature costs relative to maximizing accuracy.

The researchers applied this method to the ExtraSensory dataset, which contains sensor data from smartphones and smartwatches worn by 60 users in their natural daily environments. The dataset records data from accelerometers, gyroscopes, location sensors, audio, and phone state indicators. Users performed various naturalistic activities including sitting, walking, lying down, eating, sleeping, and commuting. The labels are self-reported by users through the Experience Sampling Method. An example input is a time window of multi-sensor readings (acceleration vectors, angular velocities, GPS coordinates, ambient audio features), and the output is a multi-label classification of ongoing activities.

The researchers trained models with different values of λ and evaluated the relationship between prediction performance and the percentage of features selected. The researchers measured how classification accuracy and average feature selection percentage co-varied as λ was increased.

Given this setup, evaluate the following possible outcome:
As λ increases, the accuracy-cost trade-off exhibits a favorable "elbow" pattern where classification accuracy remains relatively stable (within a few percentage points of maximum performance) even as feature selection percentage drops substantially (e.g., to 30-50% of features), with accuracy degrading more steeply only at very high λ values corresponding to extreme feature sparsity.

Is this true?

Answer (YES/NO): NO